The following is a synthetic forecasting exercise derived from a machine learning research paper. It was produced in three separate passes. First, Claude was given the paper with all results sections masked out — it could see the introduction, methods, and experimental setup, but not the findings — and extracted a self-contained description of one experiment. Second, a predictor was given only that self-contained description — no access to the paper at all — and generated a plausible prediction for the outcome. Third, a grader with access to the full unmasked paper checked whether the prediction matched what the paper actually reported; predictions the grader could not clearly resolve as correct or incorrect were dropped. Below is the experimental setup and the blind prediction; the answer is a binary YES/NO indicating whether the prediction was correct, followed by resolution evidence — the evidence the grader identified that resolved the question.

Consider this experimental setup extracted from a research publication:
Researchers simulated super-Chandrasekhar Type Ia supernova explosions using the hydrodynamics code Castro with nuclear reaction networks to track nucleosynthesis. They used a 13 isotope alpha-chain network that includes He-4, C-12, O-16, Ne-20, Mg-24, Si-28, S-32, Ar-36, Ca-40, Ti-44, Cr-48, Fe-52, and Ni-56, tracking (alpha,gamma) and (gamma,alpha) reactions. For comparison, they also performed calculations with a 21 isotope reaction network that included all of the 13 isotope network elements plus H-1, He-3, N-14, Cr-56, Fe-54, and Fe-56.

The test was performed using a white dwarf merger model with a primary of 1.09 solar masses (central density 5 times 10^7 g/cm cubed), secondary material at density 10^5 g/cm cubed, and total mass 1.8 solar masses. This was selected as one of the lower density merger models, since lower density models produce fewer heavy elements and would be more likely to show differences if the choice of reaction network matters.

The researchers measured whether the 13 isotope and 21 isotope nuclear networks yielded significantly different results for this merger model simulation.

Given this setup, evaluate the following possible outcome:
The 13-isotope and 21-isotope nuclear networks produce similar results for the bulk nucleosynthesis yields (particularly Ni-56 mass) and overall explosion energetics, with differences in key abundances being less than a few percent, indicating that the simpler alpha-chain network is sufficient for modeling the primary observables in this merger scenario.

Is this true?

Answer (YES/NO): NO